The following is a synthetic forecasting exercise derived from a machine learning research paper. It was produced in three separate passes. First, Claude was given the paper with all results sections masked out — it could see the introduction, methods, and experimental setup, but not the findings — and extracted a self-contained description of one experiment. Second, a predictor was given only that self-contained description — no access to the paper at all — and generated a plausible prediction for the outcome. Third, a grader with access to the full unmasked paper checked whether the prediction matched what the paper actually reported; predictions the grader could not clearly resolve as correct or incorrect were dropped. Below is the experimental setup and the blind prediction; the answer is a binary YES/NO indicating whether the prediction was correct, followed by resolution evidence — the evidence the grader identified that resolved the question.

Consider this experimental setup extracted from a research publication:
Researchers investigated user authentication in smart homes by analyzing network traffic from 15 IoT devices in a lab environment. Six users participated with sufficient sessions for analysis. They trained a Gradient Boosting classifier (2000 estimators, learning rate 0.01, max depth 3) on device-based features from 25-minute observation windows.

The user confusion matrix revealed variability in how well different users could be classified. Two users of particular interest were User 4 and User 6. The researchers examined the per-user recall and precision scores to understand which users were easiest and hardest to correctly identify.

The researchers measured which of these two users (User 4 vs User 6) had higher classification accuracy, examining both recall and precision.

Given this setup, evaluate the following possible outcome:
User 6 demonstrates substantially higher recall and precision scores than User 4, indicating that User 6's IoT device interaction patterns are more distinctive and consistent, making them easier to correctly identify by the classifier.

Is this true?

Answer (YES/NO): NO